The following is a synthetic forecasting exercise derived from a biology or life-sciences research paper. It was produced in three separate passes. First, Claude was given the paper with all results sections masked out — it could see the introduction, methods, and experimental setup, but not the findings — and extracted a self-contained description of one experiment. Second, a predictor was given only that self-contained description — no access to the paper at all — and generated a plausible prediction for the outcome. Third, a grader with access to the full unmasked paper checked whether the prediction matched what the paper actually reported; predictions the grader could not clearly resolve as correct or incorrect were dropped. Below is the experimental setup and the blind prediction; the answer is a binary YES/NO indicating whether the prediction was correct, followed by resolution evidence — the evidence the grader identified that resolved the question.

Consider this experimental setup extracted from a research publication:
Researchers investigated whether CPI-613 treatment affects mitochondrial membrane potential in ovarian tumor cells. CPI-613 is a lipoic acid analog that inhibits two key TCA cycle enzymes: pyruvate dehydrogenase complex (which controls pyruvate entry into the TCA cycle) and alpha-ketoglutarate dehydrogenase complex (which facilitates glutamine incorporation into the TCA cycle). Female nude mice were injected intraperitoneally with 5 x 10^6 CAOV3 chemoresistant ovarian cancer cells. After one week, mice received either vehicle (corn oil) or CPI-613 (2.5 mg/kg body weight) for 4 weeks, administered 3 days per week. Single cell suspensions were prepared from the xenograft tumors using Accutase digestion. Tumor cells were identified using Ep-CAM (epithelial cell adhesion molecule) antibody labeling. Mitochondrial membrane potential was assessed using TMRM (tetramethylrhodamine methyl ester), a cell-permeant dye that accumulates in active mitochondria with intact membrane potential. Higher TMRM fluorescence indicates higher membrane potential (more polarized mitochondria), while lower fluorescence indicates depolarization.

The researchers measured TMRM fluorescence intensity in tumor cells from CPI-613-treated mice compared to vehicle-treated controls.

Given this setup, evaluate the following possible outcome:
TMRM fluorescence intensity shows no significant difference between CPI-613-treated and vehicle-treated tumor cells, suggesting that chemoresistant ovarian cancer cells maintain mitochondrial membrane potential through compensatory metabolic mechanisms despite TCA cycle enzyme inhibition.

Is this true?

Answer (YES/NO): NO